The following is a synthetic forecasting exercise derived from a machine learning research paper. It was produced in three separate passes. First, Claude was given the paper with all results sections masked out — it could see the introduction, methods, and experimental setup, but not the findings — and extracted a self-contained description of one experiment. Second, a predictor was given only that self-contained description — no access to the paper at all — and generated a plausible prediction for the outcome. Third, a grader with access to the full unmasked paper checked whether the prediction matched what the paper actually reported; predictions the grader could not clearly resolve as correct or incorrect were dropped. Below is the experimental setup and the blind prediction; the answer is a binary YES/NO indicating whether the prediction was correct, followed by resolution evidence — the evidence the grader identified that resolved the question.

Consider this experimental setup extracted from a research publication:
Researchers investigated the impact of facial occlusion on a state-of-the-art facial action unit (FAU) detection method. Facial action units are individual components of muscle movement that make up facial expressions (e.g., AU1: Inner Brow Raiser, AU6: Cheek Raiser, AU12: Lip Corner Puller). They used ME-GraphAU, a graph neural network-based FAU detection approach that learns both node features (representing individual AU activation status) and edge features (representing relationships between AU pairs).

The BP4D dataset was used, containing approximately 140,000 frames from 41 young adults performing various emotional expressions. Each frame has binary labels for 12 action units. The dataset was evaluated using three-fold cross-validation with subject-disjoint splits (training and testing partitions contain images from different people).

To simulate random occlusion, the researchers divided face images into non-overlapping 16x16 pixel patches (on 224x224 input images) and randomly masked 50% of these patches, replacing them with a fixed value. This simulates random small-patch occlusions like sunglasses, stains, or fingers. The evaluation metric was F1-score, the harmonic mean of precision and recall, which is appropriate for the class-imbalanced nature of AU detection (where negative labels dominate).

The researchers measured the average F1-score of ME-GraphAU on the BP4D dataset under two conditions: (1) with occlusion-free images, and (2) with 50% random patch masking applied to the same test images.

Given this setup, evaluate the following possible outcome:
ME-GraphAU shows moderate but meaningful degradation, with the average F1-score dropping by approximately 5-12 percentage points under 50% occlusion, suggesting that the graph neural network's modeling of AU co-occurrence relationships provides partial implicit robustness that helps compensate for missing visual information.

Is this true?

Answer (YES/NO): NO